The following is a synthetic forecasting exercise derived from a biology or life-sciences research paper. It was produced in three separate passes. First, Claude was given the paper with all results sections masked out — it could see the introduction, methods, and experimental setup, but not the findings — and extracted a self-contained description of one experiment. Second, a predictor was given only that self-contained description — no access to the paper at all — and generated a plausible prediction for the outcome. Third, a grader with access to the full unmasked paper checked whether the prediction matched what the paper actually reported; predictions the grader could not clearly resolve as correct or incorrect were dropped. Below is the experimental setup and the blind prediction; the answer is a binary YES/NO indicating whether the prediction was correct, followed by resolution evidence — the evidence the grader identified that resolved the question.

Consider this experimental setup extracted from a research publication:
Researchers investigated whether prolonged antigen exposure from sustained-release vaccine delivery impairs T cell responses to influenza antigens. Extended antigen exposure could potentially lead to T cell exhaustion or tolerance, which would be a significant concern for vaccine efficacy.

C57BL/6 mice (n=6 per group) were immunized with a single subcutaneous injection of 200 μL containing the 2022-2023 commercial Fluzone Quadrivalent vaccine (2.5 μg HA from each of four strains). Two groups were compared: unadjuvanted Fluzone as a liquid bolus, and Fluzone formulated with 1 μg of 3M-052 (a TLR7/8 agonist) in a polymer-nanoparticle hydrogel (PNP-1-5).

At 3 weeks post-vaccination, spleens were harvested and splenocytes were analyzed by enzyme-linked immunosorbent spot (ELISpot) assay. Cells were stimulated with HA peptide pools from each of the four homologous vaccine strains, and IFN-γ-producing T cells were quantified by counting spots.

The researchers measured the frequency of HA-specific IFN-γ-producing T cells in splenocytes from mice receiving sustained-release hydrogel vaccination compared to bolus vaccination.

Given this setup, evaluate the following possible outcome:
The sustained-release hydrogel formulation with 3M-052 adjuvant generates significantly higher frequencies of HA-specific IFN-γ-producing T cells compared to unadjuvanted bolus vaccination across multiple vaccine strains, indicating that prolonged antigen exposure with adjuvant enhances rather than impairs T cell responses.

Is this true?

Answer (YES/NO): NO